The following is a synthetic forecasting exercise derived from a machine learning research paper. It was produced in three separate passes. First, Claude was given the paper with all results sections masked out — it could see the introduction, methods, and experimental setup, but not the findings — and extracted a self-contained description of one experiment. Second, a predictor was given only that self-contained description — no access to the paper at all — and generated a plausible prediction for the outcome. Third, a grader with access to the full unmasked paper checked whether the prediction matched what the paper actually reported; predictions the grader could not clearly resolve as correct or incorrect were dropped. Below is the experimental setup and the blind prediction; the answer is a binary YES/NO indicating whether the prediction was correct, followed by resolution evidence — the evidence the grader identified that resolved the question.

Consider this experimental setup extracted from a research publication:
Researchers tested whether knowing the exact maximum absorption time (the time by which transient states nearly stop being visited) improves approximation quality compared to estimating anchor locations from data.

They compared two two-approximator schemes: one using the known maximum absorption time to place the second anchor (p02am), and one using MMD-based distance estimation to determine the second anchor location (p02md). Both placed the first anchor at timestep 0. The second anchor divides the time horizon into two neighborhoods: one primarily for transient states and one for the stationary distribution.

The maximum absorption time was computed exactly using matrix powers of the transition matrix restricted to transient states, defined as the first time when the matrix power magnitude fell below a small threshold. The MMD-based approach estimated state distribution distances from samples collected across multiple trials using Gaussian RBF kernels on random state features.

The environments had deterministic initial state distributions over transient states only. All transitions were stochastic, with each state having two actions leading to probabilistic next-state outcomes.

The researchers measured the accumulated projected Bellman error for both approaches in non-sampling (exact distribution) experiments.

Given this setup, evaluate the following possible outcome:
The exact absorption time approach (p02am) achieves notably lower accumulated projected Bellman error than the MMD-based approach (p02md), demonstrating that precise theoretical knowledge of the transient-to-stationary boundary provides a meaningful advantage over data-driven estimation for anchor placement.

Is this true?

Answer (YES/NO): NO